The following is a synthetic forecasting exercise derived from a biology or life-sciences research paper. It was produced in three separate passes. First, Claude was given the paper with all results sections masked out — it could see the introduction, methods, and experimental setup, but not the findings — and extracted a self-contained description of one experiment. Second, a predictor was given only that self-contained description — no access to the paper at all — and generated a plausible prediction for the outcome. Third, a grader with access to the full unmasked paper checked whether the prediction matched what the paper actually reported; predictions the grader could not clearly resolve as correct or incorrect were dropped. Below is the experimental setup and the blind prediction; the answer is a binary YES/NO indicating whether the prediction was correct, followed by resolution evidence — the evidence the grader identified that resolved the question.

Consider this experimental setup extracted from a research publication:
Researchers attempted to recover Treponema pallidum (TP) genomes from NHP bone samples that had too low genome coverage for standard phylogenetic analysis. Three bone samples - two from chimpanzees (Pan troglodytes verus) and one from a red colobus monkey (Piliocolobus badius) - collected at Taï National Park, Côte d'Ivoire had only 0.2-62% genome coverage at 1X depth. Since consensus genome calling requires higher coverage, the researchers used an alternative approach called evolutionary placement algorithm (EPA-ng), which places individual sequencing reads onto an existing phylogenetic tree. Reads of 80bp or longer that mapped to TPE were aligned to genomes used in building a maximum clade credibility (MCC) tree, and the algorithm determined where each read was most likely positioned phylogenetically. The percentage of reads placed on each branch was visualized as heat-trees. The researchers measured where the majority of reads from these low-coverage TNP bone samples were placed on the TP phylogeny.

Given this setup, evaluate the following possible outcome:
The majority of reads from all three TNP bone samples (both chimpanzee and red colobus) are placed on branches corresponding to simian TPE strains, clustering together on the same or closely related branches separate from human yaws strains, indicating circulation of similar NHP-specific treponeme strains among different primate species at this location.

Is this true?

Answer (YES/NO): NO